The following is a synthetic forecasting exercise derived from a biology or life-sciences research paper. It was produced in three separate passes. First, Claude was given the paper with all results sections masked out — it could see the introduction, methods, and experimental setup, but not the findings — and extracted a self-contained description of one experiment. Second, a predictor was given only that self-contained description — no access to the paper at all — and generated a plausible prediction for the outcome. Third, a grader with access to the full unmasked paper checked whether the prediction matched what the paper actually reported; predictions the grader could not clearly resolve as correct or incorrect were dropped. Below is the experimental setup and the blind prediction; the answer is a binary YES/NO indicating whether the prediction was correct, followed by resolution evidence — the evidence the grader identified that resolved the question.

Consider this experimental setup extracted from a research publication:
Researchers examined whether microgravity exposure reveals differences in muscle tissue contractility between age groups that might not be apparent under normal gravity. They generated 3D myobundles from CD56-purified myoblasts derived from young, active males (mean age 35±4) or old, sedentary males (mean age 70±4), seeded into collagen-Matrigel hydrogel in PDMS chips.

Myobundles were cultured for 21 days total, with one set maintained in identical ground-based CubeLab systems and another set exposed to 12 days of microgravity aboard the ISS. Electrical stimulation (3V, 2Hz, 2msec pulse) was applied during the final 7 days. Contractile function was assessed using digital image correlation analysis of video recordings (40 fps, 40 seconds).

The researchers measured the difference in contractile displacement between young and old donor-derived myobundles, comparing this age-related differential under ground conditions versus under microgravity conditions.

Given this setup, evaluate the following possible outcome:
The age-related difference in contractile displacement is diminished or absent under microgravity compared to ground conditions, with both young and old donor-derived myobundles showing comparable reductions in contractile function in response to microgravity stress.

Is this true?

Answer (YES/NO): NO